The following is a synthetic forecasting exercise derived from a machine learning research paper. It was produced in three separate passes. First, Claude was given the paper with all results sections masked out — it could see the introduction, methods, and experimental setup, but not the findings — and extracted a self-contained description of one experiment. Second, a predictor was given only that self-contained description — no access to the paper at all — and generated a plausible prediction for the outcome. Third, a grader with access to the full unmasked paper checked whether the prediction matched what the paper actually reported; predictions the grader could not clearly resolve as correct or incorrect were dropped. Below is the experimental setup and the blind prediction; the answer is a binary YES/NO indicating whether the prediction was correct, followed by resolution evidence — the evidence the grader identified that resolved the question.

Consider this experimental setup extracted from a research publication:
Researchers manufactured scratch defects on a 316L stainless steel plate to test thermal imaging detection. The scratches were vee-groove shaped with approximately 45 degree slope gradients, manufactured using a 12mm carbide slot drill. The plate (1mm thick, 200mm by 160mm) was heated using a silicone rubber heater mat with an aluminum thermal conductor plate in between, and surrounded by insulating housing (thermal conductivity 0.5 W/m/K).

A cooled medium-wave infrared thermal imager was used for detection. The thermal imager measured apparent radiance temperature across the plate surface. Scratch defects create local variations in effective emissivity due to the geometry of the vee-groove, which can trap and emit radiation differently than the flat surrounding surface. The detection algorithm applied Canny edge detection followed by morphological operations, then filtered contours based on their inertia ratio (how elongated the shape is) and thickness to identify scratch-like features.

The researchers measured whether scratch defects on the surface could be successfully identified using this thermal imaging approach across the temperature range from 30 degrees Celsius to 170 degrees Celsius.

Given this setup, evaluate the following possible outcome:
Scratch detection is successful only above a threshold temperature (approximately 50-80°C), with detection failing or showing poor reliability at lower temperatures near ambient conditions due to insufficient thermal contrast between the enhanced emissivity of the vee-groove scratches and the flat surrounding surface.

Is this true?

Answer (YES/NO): NO